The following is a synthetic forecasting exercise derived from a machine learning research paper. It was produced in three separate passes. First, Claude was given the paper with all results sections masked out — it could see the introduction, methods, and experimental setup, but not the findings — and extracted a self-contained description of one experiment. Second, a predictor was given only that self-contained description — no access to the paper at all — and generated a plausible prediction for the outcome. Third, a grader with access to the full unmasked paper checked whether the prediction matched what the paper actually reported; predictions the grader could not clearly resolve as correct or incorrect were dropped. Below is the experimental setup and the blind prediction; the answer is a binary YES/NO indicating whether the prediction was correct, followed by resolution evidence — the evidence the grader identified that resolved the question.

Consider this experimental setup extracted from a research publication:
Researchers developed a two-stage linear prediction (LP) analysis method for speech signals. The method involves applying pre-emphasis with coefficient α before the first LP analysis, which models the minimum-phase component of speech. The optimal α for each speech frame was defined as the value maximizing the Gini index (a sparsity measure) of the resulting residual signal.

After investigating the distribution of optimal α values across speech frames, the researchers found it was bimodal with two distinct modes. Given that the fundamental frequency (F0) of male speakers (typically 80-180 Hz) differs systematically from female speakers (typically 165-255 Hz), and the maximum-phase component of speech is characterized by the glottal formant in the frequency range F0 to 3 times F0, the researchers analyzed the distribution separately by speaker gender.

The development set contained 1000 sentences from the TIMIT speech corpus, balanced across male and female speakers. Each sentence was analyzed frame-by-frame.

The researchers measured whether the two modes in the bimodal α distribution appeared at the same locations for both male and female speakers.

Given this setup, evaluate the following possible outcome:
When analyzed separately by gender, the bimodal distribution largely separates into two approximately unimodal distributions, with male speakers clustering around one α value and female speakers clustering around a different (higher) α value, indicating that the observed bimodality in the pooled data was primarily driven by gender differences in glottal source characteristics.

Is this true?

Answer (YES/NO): NO